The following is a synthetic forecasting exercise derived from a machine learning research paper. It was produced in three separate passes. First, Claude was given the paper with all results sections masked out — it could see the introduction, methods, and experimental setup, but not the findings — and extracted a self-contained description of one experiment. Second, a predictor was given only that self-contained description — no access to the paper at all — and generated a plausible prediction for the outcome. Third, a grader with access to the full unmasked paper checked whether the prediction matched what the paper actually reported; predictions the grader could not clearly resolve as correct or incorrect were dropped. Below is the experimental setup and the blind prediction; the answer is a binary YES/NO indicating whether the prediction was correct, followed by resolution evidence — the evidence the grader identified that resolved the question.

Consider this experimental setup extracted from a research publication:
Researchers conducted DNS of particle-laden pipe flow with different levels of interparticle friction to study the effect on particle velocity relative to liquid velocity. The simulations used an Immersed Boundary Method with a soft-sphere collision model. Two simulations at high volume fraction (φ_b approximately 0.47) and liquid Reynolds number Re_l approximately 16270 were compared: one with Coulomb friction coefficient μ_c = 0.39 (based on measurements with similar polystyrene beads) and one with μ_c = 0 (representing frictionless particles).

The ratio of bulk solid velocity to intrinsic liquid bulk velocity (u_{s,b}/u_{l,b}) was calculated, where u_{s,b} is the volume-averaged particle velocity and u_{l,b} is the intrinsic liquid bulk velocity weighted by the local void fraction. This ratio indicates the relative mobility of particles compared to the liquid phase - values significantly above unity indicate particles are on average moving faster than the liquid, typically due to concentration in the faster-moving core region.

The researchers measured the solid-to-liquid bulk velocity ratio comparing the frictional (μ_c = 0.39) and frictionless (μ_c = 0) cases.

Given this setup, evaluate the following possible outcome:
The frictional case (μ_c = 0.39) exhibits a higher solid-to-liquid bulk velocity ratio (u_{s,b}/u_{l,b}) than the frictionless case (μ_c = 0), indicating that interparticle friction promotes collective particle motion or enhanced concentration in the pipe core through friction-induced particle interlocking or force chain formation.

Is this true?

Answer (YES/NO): YES